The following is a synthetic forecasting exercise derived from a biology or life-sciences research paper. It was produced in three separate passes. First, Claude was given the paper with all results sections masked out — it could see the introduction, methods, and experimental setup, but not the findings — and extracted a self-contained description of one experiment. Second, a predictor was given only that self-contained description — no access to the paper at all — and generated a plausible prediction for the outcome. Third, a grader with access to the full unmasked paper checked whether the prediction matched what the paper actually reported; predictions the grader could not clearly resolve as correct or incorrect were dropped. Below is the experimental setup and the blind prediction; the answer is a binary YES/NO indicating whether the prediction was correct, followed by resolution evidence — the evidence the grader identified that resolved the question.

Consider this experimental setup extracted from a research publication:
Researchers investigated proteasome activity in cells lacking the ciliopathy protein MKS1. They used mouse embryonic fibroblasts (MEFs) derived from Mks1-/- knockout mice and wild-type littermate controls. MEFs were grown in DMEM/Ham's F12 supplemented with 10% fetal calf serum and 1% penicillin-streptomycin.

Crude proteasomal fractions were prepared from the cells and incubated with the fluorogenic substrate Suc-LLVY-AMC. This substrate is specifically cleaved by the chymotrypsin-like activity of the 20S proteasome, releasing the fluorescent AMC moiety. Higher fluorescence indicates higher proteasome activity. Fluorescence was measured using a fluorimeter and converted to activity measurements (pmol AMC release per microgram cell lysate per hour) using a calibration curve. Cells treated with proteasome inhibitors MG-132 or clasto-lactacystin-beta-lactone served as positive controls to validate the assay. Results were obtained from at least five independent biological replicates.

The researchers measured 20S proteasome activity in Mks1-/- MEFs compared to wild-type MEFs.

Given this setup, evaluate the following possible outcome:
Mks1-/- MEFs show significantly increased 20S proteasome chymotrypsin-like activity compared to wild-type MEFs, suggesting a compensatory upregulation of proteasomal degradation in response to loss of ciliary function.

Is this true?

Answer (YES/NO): YES